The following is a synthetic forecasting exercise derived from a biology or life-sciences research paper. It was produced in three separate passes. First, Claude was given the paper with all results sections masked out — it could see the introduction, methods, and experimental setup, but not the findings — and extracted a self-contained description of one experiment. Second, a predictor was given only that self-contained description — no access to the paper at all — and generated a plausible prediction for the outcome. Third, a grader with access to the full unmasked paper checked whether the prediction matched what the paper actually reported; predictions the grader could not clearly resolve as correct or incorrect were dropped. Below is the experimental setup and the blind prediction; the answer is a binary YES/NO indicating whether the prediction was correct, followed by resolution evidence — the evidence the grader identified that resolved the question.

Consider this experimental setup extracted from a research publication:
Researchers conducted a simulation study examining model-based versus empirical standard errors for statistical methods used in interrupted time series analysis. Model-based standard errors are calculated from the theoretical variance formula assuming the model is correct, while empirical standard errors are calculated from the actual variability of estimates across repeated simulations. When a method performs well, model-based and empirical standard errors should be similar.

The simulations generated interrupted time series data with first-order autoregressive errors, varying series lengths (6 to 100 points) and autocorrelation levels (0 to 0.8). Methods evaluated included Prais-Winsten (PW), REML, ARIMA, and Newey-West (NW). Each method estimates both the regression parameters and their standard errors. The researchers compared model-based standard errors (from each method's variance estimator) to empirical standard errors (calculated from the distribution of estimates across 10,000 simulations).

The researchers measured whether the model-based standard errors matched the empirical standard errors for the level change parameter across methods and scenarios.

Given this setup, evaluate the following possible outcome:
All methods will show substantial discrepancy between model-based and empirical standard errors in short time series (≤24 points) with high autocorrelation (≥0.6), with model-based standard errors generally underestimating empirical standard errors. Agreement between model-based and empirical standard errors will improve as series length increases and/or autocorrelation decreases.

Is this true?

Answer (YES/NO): NO